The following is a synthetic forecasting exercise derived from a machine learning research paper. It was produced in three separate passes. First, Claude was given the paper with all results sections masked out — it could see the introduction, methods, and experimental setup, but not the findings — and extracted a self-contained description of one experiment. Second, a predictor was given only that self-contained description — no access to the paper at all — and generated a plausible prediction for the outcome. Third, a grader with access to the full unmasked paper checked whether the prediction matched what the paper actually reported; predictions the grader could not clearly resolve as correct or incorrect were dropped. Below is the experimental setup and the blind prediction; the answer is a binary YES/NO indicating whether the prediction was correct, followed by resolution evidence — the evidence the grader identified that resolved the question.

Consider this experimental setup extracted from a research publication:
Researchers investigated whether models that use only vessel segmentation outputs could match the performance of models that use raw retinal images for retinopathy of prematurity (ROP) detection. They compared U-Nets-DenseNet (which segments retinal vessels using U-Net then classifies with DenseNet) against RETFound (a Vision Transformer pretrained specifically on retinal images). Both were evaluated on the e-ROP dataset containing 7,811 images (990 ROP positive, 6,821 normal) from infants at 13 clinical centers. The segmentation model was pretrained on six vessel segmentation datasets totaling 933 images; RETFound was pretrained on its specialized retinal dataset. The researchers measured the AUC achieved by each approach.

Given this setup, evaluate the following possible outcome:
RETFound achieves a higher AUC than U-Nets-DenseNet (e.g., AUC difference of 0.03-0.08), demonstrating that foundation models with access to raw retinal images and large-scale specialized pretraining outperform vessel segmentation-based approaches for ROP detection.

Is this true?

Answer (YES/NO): NO